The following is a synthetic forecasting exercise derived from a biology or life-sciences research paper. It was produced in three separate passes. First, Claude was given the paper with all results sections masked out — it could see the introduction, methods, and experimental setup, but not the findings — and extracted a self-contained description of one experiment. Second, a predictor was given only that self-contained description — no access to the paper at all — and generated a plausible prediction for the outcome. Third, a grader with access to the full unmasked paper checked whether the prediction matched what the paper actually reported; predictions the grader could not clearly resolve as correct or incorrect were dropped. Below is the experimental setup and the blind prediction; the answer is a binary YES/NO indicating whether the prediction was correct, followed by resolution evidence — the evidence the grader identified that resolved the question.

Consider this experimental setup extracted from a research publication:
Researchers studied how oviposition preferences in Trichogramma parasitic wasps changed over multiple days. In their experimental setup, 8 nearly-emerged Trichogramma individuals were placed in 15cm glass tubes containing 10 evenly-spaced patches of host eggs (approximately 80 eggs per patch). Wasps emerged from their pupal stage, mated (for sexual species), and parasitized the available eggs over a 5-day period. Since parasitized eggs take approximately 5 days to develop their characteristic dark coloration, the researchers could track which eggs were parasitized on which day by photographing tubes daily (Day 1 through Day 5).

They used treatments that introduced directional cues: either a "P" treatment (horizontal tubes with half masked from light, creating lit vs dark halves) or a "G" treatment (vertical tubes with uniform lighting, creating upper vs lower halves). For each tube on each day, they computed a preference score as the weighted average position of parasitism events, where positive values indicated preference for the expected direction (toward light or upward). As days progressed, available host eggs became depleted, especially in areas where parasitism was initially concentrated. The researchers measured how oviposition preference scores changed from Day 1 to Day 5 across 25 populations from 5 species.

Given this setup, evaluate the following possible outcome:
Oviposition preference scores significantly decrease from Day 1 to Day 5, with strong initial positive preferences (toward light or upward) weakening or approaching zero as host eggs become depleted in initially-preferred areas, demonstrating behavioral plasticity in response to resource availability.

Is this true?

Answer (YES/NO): YES